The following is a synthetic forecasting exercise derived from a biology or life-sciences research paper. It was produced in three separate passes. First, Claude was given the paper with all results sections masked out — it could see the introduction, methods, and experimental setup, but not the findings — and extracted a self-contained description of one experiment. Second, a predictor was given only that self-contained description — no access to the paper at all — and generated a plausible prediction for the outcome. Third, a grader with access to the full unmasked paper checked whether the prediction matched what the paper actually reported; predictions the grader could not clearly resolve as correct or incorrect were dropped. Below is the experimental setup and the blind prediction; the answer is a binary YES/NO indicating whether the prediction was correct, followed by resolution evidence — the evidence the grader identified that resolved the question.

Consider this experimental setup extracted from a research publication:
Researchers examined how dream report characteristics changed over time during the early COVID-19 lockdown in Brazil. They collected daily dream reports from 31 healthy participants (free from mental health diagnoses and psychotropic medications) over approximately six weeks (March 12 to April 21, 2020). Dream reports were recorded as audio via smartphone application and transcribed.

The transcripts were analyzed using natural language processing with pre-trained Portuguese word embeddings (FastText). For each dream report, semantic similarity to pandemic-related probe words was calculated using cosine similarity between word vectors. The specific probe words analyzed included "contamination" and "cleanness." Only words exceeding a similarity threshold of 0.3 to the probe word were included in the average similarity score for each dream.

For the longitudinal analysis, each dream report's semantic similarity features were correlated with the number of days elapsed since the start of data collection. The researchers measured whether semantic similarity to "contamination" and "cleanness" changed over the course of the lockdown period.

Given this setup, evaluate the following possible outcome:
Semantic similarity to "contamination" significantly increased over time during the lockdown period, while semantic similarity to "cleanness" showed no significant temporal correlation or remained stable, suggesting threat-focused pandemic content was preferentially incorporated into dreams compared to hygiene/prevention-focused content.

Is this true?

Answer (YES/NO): NO